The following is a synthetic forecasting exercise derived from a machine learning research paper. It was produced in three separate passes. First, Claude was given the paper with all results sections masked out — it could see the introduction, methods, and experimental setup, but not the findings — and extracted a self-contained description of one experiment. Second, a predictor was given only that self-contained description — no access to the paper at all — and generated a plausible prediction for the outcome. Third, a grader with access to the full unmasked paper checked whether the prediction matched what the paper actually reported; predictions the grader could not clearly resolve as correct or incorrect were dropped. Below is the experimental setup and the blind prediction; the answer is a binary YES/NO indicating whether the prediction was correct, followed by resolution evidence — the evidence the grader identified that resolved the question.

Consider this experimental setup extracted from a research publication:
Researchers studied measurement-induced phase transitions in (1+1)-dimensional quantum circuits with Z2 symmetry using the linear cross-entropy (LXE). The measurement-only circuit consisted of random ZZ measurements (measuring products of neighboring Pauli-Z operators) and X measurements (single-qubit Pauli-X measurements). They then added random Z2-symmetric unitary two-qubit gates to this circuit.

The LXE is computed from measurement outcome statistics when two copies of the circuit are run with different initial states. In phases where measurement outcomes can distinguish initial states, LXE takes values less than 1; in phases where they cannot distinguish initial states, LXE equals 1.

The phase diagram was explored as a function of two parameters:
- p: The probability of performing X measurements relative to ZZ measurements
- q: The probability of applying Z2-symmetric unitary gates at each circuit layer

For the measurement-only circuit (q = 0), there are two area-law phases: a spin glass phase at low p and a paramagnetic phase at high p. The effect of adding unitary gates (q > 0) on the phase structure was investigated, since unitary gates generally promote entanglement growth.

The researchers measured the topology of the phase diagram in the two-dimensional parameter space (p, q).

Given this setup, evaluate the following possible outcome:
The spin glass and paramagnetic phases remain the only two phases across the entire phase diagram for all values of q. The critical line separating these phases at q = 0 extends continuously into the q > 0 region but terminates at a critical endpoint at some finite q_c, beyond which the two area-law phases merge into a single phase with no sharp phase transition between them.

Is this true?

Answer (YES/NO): NO